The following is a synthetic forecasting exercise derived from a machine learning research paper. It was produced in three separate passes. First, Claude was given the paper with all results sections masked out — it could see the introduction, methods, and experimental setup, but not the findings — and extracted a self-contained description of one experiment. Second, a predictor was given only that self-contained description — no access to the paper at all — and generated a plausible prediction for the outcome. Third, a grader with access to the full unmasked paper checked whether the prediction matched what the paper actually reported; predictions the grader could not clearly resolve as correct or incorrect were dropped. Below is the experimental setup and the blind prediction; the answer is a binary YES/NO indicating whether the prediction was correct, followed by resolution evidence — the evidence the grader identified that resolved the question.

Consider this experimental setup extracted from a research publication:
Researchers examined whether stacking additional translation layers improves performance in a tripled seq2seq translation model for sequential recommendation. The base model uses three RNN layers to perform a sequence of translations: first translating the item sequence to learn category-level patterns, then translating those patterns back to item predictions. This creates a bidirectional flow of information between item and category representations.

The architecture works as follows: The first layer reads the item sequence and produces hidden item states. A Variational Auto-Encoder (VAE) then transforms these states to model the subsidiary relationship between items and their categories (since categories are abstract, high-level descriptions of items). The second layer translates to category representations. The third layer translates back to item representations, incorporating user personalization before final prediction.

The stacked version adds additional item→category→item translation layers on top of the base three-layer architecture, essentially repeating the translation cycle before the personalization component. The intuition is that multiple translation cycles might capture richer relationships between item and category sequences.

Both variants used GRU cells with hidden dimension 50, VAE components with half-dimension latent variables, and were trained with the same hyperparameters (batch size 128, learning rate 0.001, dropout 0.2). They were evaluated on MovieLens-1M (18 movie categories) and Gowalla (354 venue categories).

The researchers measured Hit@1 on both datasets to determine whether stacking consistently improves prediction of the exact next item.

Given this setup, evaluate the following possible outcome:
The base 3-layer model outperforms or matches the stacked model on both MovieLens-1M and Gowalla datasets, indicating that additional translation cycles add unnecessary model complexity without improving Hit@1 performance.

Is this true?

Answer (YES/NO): NO